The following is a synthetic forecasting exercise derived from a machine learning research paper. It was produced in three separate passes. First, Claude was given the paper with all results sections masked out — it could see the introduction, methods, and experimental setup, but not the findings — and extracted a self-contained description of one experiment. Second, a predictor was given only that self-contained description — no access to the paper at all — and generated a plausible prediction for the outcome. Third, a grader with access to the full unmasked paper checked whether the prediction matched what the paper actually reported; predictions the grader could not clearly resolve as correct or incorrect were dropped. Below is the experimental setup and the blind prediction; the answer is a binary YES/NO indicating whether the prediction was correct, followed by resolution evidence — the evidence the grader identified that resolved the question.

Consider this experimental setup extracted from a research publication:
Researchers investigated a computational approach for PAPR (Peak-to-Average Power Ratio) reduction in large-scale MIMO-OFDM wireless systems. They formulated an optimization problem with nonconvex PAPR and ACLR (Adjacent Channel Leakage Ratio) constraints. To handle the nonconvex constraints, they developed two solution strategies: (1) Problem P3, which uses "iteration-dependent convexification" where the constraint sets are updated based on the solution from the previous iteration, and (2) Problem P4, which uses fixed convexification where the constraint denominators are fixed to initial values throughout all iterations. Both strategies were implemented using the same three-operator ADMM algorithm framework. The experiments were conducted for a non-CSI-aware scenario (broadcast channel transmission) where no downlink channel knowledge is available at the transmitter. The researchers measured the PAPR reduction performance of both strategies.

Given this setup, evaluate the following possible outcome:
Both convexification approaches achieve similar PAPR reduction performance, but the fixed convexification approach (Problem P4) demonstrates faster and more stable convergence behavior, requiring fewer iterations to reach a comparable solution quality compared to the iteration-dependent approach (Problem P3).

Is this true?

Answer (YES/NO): NO